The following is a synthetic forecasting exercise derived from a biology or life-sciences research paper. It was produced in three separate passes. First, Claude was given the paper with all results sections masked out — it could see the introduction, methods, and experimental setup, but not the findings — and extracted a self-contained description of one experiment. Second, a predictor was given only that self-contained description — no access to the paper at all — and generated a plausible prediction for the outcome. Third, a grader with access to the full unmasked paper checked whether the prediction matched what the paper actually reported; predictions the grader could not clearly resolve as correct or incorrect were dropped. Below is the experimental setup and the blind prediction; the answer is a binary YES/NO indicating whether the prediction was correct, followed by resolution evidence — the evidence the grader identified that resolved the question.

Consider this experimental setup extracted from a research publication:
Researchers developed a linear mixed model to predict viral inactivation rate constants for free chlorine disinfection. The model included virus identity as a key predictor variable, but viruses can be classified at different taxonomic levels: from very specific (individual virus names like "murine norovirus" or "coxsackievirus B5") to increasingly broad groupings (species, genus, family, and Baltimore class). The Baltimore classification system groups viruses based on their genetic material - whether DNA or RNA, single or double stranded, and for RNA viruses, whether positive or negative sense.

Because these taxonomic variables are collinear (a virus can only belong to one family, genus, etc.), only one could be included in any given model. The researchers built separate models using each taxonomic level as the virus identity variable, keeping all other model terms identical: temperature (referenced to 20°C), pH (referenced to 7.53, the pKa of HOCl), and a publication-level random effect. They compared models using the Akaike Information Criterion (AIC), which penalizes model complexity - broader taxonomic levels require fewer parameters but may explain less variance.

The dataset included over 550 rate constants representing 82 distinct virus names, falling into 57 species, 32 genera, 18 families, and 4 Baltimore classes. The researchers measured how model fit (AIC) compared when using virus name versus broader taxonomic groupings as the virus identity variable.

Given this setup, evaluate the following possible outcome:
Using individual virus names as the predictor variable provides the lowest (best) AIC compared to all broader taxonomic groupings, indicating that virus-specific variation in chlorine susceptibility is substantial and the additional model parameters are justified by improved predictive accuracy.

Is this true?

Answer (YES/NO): YES